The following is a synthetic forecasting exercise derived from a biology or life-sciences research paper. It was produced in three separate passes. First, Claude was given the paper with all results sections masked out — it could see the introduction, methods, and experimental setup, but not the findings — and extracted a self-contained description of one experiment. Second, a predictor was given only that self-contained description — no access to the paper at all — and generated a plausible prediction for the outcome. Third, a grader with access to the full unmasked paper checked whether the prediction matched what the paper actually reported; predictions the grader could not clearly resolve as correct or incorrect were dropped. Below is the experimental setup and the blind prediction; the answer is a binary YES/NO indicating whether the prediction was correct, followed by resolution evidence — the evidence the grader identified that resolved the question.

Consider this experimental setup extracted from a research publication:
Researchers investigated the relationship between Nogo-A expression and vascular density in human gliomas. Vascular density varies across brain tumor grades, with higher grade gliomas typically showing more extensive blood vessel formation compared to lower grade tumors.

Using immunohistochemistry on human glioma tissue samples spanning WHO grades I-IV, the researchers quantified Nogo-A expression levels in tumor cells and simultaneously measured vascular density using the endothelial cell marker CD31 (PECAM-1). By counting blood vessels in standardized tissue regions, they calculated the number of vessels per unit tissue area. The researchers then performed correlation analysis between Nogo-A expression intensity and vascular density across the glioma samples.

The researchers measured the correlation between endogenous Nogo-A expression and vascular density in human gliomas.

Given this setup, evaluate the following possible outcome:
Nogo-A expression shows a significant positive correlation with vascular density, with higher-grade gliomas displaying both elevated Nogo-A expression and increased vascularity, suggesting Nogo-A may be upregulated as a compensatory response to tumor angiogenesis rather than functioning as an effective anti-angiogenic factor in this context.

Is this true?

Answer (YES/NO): NO